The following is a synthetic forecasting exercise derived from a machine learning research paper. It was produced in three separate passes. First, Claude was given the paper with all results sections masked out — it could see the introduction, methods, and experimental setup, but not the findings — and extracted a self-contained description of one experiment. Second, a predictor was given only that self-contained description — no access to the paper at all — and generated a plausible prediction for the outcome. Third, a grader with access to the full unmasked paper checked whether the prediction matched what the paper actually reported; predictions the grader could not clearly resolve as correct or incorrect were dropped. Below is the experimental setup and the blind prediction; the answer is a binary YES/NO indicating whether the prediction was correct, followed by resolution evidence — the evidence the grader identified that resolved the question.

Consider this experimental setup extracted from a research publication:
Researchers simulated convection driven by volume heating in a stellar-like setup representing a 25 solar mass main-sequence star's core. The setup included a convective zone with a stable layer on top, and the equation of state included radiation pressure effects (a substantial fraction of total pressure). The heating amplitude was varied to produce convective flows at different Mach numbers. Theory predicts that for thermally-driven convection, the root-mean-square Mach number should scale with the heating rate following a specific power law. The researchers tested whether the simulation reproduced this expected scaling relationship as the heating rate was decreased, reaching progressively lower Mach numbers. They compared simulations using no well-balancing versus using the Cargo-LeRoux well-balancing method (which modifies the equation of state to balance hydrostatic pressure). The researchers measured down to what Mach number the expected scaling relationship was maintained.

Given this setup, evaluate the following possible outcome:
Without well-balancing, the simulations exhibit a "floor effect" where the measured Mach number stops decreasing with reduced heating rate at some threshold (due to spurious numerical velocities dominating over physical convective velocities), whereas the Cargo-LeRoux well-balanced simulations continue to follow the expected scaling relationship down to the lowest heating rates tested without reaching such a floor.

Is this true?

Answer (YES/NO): NO